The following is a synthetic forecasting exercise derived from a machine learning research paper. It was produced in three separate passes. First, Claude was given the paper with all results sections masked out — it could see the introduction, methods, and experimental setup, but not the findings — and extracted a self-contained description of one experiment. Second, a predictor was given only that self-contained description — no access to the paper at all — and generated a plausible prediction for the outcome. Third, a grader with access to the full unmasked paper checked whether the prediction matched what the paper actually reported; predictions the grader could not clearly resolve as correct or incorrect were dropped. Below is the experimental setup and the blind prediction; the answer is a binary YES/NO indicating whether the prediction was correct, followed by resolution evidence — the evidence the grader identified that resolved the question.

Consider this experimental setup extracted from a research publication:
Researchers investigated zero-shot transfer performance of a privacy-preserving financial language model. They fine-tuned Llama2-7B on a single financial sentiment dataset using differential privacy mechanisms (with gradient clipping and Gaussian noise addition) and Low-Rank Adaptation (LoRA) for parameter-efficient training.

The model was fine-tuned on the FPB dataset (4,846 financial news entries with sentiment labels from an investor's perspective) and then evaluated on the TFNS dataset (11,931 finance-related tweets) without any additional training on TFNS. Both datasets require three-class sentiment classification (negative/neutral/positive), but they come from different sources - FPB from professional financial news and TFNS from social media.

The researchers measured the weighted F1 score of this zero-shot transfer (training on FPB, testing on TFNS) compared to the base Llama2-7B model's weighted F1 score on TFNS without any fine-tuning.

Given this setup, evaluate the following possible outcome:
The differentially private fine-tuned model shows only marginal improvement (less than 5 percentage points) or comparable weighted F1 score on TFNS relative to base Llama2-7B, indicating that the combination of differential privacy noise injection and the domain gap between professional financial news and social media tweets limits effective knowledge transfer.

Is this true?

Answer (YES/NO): NO